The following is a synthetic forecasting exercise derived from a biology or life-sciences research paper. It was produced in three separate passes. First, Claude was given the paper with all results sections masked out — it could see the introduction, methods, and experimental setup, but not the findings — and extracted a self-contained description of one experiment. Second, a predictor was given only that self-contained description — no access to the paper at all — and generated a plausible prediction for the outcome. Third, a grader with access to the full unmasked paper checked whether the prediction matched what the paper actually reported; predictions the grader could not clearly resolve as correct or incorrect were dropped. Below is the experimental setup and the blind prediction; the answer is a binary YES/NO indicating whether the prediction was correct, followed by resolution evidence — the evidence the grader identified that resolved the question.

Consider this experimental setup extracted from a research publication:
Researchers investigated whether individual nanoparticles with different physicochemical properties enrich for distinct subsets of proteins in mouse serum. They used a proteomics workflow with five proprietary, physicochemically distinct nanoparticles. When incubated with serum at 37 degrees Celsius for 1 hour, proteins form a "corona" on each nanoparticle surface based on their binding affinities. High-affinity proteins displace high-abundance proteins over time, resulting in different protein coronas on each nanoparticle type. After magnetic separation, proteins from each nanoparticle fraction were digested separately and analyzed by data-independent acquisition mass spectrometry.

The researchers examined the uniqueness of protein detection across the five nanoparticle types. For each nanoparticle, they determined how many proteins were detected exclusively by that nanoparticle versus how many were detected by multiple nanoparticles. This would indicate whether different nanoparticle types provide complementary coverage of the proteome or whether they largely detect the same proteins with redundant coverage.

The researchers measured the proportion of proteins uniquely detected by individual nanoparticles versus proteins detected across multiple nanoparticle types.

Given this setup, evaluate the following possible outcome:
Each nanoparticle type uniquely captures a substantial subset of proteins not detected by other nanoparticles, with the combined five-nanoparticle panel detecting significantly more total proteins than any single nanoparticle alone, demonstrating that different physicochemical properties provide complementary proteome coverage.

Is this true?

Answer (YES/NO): NO